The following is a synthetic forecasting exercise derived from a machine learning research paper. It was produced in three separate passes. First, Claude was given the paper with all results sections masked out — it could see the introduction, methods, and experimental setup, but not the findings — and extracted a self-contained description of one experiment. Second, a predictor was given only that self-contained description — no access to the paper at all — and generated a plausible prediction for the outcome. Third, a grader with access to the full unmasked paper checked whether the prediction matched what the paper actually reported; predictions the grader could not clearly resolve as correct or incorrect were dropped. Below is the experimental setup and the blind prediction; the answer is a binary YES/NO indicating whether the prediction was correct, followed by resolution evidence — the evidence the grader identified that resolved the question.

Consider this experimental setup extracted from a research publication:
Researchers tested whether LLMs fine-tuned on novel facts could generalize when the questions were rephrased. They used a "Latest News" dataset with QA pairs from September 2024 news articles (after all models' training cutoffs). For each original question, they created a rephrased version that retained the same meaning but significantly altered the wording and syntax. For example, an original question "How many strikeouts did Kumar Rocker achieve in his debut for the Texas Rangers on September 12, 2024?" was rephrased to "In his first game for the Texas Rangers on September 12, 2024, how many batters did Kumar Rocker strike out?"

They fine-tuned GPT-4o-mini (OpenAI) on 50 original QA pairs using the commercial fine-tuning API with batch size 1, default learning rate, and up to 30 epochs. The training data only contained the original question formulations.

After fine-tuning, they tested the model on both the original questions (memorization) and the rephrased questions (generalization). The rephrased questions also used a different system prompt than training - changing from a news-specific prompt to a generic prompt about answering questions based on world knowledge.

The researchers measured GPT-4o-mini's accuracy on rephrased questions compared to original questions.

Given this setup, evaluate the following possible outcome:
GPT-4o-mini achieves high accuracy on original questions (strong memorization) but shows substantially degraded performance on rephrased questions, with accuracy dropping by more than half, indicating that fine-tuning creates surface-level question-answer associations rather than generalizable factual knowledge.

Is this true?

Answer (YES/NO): NO